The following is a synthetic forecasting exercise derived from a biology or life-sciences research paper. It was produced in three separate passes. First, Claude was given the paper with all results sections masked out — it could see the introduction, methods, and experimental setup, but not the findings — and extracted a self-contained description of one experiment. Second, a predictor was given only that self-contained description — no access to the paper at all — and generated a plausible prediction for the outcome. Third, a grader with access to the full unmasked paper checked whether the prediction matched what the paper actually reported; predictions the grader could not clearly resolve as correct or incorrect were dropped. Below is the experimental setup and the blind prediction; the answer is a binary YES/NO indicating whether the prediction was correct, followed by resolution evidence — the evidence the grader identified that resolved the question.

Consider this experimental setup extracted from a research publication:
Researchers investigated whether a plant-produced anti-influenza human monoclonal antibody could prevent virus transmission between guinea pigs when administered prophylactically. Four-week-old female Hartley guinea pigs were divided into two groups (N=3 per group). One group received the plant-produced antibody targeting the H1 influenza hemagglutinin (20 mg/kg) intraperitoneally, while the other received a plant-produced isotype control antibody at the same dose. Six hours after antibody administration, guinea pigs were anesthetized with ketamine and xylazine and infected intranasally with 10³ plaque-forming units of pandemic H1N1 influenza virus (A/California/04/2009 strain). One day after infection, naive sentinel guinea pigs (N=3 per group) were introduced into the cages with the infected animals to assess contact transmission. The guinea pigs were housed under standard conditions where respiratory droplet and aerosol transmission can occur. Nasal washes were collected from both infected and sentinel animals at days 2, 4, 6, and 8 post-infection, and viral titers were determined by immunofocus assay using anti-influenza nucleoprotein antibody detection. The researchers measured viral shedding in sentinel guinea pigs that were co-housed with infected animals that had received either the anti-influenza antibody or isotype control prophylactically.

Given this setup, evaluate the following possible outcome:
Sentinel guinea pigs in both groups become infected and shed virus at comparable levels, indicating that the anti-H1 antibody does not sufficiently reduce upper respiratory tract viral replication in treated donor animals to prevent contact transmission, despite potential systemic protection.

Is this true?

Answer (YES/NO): NO